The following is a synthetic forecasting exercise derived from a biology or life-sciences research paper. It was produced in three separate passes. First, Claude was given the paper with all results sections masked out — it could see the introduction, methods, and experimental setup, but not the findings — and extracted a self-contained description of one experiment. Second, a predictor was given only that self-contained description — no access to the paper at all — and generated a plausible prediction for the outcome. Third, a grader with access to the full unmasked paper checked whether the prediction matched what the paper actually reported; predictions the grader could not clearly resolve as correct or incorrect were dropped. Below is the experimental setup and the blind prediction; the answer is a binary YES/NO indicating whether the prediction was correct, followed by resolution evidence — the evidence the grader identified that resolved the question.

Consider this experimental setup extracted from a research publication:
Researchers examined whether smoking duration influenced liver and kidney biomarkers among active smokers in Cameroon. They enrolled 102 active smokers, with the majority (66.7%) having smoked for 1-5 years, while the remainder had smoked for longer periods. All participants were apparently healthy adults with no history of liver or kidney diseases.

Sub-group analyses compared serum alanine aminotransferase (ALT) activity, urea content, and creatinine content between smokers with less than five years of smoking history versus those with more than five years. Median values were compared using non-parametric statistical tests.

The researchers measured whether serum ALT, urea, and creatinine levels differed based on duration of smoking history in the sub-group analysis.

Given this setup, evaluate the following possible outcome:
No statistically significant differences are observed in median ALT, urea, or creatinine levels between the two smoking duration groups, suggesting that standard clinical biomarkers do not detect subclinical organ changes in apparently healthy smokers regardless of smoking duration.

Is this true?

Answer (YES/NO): YES